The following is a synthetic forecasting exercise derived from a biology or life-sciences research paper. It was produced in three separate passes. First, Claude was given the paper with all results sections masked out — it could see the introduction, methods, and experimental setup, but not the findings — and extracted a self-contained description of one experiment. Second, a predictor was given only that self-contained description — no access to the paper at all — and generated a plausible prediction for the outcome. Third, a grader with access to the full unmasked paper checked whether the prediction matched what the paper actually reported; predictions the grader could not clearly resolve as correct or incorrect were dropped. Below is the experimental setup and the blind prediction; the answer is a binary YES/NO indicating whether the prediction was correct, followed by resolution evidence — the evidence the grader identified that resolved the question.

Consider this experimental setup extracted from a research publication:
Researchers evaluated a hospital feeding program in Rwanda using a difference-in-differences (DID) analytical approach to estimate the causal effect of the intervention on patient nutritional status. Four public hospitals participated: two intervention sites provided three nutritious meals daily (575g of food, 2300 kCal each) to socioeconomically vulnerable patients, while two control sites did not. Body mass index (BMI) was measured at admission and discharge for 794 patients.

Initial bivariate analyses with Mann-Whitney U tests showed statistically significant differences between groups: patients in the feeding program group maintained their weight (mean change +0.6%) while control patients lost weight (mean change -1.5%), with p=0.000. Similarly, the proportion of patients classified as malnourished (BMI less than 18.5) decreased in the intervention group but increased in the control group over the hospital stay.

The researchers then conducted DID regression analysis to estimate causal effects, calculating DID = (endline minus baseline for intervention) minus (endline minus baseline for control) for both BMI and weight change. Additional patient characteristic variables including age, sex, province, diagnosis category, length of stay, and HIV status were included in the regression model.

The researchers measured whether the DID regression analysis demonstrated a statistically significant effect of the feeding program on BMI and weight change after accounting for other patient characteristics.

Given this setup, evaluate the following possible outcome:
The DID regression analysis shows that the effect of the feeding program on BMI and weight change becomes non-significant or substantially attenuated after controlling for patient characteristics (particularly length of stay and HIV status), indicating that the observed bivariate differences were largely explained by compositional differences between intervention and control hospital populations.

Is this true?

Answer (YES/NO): NO